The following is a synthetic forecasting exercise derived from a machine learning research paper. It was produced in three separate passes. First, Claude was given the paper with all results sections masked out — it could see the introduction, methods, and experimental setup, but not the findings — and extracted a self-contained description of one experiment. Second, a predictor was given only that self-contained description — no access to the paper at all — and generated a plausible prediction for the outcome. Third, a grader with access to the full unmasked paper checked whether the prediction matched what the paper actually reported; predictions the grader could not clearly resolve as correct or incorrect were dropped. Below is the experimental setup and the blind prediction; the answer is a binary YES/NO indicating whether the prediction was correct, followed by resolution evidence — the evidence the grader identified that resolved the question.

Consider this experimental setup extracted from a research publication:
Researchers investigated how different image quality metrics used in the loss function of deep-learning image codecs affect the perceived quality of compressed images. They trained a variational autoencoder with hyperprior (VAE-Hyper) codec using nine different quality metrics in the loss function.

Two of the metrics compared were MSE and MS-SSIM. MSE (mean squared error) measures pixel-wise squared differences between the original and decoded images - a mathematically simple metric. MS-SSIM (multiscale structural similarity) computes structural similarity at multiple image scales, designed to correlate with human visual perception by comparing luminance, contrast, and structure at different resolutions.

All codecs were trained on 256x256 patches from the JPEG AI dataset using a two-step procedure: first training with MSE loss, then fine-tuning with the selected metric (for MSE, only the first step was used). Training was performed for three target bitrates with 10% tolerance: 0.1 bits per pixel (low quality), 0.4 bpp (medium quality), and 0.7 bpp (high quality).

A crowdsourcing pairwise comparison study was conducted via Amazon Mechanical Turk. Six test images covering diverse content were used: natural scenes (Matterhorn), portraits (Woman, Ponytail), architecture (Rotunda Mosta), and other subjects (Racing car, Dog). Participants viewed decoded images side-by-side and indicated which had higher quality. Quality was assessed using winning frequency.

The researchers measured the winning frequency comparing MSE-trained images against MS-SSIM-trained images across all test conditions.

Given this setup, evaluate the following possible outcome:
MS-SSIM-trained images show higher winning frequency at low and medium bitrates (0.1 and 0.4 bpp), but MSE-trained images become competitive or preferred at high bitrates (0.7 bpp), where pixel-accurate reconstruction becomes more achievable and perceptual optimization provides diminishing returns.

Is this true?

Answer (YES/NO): NO